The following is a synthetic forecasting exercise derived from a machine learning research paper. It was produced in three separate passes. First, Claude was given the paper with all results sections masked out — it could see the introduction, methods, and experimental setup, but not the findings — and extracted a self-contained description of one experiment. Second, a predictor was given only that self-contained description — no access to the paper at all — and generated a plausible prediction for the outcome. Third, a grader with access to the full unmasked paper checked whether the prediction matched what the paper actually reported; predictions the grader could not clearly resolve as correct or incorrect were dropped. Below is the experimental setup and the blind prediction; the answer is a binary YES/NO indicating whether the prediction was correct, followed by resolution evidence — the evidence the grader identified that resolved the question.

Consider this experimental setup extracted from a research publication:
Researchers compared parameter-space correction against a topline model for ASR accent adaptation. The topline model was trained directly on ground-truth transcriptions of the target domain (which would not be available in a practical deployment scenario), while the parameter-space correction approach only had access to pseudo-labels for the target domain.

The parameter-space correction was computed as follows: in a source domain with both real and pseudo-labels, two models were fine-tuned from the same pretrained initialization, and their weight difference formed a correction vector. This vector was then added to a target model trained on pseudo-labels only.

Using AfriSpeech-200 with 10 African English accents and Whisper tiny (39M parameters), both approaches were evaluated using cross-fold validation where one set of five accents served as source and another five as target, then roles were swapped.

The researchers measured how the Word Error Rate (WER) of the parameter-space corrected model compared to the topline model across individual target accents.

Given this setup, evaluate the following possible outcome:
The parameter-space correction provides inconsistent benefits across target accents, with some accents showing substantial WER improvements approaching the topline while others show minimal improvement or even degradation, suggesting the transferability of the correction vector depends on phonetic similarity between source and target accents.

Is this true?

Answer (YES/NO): NO